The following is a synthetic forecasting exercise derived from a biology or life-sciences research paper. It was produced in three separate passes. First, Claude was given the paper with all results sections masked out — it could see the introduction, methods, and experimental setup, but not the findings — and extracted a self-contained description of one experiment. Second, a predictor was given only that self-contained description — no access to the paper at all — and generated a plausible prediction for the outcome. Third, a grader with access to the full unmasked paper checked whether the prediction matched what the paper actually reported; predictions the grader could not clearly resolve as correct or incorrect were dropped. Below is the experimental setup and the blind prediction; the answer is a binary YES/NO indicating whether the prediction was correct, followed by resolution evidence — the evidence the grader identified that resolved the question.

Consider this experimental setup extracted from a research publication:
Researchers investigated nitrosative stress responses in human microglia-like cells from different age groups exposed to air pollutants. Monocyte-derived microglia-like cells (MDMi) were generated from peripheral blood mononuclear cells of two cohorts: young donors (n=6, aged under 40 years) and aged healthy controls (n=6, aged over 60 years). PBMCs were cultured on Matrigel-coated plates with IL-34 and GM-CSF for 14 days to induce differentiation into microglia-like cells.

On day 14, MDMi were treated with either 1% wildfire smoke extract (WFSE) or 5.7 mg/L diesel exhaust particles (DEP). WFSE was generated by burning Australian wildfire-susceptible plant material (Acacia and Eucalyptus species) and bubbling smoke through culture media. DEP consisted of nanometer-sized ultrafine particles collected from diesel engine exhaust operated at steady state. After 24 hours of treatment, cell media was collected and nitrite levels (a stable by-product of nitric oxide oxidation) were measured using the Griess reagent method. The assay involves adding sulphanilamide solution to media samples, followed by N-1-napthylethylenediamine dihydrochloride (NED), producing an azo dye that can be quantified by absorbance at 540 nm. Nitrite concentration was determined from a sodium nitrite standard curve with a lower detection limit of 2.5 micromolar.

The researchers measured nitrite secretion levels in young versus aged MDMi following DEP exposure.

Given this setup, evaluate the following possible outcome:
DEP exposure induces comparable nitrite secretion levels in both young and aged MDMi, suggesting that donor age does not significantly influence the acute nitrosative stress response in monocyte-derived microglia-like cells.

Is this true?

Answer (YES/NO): NO